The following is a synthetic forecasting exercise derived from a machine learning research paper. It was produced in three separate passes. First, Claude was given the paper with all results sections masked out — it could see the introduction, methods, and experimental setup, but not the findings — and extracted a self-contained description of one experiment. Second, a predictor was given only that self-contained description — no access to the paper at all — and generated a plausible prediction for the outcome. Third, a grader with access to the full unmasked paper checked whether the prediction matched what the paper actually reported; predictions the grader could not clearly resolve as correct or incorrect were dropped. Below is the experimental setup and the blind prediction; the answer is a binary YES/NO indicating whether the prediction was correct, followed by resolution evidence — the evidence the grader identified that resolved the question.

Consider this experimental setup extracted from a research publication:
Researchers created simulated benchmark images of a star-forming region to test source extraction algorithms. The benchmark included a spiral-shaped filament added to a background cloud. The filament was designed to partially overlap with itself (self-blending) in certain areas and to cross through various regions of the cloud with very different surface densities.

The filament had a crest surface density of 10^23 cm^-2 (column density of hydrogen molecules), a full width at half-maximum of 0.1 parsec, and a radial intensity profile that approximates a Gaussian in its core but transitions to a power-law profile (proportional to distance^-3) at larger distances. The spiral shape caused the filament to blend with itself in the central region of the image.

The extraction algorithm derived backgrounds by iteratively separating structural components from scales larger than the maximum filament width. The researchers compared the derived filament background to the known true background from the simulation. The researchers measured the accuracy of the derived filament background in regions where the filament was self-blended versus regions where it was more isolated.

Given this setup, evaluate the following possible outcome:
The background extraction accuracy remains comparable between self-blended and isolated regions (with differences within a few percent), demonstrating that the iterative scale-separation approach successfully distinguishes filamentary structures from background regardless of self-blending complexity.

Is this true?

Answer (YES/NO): NO